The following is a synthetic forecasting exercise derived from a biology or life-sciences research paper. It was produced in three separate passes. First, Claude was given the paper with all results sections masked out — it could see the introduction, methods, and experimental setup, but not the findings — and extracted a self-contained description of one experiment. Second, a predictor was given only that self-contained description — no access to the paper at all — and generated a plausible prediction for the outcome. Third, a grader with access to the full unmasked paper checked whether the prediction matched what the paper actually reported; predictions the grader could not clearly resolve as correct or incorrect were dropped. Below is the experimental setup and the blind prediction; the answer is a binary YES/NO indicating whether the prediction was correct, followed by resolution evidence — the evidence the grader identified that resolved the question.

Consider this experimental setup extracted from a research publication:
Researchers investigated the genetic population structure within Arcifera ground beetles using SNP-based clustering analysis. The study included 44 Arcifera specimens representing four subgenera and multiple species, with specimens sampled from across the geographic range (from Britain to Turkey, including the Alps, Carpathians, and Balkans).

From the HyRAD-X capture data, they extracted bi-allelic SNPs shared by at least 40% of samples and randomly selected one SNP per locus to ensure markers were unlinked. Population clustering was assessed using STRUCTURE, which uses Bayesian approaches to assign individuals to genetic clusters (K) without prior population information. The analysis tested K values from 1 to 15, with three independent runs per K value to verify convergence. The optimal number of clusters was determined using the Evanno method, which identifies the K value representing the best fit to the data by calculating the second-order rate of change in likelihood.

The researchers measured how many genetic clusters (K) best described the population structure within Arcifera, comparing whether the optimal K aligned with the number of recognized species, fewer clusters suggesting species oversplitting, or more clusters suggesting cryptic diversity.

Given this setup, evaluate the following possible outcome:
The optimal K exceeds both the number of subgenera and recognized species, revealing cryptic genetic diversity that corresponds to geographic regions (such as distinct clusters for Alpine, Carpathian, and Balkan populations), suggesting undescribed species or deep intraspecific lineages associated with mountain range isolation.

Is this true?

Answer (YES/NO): NO